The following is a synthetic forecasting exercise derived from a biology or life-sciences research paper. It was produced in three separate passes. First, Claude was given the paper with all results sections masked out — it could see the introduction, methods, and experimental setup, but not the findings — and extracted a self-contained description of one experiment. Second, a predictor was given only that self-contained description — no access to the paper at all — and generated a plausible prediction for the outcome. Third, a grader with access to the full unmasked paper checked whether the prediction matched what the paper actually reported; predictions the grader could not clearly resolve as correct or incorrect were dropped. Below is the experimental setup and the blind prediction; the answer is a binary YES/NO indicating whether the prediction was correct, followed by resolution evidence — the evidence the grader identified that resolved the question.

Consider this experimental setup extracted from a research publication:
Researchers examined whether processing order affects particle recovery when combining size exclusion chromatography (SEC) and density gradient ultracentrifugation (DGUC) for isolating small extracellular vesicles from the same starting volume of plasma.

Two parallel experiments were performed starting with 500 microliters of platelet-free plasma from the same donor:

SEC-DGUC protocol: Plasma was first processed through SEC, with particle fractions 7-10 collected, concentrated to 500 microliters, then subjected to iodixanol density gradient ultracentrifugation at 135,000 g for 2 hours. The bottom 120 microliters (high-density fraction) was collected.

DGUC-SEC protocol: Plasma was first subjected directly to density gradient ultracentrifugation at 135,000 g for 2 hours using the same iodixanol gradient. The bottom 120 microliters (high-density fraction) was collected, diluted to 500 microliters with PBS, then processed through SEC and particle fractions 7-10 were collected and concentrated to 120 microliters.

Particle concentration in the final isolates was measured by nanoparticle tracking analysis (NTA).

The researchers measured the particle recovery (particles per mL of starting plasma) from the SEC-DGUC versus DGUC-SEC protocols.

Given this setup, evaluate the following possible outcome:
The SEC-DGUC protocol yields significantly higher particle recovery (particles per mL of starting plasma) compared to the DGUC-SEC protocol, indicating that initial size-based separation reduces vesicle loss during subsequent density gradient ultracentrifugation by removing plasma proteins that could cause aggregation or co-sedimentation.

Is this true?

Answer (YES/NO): NO